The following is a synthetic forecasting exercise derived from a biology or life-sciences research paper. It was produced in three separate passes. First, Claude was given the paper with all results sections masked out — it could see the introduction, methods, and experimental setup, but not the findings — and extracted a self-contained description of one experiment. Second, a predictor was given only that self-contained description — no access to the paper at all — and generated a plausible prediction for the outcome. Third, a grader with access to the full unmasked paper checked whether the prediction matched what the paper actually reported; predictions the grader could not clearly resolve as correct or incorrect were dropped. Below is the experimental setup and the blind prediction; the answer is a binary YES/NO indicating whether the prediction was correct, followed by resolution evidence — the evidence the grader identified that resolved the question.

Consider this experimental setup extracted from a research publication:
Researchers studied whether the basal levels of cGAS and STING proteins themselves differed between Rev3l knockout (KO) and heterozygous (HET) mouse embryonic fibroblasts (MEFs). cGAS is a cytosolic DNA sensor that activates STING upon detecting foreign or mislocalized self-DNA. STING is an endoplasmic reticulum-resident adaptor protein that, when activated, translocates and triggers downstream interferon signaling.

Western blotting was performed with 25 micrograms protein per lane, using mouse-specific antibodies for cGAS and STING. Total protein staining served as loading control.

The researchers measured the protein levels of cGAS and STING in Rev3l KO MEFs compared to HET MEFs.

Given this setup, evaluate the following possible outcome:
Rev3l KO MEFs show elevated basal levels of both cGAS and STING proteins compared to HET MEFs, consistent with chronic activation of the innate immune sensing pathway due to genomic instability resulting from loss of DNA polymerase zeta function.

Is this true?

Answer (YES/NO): NO